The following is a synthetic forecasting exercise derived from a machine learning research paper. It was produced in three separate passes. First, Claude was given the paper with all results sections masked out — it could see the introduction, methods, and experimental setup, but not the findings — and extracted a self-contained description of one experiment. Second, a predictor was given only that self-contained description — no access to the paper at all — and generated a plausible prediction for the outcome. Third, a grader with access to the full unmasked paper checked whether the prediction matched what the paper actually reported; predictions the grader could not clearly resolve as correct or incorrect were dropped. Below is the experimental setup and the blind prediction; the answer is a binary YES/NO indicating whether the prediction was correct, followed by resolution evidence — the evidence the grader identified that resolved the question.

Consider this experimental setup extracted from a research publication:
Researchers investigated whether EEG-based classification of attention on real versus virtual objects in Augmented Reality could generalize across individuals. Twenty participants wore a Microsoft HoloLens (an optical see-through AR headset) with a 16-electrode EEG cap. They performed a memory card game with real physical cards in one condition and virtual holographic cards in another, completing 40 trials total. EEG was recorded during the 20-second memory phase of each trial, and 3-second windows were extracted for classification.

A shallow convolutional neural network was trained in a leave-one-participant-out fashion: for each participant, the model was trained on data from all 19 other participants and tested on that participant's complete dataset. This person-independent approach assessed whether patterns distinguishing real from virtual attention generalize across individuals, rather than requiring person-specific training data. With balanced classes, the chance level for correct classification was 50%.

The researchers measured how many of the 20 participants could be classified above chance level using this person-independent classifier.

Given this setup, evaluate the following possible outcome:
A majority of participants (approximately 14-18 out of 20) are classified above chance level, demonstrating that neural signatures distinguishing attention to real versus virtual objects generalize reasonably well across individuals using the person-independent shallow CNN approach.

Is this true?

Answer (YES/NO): NO